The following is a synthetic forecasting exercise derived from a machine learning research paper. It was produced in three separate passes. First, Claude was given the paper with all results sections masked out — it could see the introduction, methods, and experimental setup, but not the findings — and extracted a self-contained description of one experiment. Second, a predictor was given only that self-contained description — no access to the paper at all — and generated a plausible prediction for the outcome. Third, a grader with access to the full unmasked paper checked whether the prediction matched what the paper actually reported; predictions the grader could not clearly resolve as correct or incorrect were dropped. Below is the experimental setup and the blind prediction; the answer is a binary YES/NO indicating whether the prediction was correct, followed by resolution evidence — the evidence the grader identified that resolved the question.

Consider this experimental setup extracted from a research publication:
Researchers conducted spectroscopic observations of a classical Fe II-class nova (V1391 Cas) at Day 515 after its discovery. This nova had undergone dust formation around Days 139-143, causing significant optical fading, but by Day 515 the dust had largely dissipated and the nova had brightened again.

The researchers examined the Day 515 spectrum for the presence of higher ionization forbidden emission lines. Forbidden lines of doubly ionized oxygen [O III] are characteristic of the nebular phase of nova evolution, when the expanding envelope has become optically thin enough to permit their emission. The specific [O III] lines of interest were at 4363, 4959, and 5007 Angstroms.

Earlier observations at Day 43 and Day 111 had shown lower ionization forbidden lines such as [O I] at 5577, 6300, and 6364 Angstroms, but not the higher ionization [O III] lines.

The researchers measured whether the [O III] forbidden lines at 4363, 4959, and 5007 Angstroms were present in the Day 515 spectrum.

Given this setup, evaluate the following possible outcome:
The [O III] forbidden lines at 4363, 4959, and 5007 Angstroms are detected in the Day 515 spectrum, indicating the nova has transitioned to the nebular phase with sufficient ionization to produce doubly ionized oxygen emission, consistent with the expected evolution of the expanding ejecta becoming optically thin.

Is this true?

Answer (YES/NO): YES